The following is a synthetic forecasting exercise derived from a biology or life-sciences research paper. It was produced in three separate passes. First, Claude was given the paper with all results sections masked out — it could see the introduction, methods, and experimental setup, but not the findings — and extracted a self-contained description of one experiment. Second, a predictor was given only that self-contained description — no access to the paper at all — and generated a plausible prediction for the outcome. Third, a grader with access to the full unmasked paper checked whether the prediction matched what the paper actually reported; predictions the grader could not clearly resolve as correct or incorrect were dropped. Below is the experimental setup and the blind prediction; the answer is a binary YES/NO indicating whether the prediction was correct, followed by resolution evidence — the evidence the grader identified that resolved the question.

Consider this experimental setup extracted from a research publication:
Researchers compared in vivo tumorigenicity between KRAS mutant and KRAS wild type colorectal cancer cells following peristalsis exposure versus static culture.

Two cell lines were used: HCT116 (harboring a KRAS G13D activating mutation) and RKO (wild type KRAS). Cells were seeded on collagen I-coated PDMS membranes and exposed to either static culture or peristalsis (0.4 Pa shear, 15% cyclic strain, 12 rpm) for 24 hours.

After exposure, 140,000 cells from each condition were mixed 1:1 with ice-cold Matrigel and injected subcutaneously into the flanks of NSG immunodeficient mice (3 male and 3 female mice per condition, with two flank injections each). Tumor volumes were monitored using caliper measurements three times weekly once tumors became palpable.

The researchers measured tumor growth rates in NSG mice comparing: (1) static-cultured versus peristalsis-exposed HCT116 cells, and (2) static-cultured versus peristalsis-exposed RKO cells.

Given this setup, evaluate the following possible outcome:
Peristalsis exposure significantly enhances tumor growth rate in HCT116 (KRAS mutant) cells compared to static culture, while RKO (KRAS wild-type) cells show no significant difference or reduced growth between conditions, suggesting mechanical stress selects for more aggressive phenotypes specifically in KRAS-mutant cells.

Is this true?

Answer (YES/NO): YES